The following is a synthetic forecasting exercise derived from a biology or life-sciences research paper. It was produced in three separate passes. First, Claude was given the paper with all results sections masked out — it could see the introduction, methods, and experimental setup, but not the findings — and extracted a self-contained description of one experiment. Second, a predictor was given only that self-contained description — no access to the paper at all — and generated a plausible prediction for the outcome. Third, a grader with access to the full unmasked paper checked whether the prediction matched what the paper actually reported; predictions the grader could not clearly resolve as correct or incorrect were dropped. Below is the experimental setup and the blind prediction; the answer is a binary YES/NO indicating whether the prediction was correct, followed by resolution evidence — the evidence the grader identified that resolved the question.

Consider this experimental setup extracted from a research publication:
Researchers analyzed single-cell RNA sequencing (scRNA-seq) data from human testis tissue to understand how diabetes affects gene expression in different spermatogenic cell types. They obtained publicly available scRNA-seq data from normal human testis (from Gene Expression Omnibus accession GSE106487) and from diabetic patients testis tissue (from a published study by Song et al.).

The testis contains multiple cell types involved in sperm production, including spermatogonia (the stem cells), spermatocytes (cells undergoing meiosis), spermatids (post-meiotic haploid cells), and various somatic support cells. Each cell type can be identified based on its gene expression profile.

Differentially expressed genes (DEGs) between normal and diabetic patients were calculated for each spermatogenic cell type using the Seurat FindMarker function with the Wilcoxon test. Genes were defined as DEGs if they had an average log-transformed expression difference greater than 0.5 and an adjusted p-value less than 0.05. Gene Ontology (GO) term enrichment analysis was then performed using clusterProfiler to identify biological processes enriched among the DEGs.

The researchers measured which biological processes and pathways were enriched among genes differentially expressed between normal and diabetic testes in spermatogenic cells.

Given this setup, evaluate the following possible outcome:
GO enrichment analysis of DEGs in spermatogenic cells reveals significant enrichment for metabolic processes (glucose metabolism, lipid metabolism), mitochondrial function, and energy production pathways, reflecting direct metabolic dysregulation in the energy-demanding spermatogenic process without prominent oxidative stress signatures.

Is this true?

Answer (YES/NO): NO